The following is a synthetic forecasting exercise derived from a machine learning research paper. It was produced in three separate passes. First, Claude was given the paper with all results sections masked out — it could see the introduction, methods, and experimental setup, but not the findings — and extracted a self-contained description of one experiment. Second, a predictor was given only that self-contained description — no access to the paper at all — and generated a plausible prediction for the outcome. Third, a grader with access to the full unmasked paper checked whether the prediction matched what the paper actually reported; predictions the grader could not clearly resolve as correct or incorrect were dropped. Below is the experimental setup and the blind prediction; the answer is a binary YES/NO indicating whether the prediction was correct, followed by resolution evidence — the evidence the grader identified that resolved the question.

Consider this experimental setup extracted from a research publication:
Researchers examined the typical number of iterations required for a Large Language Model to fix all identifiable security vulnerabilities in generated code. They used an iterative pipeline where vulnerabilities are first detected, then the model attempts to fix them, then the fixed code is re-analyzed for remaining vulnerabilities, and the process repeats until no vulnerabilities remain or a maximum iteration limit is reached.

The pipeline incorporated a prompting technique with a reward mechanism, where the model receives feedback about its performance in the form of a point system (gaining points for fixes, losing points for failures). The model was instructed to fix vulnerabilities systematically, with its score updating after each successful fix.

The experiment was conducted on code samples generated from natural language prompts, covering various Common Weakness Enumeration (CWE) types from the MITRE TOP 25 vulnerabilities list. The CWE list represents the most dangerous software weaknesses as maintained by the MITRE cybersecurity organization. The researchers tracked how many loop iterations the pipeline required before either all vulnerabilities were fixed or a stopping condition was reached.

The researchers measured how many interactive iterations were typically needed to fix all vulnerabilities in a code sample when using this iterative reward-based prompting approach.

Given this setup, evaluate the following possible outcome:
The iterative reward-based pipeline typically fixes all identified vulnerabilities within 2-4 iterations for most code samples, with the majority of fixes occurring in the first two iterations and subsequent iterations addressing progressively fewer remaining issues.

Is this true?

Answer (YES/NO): NO